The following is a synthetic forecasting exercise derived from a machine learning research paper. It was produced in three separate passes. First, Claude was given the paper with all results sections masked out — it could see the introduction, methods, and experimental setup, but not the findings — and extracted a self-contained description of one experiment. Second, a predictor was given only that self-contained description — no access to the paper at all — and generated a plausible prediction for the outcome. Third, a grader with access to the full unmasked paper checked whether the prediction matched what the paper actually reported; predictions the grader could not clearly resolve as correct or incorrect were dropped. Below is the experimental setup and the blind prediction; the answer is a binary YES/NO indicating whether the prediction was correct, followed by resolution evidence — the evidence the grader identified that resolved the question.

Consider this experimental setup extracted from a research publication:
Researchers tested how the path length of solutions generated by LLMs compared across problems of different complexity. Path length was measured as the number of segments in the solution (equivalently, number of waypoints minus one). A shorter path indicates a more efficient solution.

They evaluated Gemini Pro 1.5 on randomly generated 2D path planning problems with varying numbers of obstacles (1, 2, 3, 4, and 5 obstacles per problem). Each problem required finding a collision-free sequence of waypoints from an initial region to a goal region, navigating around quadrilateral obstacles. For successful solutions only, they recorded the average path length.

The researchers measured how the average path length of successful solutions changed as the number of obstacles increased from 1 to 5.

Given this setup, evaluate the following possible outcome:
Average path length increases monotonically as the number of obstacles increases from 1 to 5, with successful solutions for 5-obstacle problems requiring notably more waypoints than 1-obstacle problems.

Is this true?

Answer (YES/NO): NO